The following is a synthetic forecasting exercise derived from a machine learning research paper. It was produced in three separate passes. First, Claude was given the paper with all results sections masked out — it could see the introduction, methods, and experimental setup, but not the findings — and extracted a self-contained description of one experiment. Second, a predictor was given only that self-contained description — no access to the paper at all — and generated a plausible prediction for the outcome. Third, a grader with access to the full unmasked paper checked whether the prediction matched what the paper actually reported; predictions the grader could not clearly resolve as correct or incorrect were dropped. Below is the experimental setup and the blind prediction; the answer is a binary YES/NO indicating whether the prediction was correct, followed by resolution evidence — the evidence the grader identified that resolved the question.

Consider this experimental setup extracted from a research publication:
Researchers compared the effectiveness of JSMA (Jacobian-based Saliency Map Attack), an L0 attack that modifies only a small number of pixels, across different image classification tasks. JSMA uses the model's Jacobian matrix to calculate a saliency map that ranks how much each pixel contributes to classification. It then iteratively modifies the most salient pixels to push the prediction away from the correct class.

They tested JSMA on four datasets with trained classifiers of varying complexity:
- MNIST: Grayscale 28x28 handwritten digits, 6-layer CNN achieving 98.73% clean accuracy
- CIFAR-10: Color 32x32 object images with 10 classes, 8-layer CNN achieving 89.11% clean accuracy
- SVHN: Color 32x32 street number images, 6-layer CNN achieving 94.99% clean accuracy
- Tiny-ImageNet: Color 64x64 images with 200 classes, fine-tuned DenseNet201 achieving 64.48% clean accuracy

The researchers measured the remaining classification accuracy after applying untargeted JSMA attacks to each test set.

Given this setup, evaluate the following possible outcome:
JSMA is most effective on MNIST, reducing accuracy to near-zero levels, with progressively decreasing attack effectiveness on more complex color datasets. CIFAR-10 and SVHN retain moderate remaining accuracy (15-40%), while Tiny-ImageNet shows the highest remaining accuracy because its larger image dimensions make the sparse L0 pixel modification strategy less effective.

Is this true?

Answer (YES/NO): NO